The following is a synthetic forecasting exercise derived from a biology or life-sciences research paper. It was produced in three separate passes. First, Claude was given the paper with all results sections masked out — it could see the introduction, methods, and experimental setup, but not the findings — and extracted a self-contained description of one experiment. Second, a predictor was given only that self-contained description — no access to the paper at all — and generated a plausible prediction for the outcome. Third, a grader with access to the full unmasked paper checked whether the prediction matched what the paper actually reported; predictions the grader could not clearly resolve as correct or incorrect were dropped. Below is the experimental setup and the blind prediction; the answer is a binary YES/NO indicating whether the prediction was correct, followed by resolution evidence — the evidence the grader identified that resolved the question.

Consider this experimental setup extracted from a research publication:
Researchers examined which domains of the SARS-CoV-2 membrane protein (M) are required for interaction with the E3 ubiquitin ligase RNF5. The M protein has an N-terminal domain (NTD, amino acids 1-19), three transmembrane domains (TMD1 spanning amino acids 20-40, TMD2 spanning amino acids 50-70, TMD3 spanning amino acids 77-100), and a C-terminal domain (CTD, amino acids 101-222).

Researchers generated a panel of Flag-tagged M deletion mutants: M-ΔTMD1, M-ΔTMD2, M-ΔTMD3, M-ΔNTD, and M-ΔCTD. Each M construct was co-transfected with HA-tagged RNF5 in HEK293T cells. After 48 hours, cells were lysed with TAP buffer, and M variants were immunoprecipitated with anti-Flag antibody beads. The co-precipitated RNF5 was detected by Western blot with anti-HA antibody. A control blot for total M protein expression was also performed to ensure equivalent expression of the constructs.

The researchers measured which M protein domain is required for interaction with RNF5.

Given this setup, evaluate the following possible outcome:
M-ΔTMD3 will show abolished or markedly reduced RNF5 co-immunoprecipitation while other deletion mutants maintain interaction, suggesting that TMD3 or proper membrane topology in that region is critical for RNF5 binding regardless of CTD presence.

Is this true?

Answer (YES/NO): NO